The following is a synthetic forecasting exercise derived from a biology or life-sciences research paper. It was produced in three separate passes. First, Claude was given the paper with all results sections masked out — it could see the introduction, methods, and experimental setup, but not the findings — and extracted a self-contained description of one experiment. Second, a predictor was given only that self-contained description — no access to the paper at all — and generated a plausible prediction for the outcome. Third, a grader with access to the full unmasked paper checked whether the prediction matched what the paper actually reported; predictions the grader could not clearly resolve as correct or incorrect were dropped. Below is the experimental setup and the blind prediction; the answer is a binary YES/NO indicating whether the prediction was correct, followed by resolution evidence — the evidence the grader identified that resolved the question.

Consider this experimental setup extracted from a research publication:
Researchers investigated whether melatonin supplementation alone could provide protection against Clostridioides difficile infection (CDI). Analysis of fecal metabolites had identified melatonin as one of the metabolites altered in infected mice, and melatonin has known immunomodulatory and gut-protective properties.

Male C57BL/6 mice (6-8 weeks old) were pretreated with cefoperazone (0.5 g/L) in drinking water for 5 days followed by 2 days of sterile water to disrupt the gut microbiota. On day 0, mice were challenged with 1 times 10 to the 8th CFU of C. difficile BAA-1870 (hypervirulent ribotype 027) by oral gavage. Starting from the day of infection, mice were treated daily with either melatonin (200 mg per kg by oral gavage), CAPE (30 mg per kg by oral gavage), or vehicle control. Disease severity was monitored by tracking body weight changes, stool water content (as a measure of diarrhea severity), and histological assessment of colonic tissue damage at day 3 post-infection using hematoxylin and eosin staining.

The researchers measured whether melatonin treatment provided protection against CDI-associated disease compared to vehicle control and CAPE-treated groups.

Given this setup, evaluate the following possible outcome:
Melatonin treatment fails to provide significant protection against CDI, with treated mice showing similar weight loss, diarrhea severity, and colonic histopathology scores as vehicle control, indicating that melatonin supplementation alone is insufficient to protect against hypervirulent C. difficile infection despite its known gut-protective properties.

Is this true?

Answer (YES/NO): NO